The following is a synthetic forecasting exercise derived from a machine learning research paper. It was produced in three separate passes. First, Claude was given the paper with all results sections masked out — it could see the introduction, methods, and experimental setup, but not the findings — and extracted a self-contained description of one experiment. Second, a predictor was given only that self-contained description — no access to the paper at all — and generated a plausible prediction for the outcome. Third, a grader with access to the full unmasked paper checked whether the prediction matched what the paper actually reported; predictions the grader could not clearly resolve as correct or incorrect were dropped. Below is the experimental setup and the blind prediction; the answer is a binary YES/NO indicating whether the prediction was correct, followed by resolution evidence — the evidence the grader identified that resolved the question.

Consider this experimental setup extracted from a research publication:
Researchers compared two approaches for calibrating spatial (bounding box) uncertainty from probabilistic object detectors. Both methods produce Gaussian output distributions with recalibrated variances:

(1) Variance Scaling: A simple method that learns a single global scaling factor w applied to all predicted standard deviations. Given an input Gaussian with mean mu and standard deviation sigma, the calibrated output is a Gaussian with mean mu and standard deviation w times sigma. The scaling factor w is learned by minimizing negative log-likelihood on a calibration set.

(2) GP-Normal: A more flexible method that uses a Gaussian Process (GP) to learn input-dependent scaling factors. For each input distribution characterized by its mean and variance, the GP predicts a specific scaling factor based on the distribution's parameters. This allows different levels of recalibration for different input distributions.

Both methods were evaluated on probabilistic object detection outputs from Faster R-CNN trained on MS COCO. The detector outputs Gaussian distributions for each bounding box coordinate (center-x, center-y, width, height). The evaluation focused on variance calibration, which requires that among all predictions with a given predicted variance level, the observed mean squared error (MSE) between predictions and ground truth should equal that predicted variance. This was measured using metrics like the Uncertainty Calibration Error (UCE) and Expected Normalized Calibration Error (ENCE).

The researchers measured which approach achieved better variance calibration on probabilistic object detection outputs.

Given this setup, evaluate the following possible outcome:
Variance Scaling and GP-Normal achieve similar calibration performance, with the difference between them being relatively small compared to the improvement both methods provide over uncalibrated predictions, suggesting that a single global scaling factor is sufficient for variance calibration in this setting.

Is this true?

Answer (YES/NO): YES